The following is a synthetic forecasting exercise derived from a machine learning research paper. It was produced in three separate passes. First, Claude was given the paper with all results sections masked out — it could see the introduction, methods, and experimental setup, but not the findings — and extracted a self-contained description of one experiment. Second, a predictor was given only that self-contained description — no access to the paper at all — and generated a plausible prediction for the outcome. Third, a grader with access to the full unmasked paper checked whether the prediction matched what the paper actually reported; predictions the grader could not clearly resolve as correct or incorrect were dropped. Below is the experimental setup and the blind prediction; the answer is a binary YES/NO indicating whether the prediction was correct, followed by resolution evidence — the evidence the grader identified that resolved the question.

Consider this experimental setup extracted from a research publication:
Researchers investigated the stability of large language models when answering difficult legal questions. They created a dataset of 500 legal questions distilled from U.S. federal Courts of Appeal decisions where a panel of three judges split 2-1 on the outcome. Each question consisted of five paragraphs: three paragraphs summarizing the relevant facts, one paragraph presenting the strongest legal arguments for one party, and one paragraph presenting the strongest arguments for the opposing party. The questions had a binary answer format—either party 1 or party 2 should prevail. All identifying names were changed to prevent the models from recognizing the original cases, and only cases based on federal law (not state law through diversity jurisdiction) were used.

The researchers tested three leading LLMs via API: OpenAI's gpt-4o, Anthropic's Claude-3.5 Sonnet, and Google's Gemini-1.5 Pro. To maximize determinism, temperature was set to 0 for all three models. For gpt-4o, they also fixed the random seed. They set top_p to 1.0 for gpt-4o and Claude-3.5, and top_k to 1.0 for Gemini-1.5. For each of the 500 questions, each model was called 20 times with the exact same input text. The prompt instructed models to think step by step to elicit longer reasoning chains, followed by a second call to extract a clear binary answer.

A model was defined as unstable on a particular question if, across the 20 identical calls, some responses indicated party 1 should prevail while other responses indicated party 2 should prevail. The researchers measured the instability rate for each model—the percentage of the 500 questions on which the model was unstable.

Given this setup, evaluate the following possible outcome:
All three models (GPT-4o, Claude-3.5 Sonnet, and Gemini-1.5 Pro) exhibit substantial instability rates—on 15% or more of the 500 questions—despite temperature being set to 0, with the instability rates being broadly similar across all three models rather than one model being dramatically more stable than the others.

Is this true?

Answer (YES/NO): NO